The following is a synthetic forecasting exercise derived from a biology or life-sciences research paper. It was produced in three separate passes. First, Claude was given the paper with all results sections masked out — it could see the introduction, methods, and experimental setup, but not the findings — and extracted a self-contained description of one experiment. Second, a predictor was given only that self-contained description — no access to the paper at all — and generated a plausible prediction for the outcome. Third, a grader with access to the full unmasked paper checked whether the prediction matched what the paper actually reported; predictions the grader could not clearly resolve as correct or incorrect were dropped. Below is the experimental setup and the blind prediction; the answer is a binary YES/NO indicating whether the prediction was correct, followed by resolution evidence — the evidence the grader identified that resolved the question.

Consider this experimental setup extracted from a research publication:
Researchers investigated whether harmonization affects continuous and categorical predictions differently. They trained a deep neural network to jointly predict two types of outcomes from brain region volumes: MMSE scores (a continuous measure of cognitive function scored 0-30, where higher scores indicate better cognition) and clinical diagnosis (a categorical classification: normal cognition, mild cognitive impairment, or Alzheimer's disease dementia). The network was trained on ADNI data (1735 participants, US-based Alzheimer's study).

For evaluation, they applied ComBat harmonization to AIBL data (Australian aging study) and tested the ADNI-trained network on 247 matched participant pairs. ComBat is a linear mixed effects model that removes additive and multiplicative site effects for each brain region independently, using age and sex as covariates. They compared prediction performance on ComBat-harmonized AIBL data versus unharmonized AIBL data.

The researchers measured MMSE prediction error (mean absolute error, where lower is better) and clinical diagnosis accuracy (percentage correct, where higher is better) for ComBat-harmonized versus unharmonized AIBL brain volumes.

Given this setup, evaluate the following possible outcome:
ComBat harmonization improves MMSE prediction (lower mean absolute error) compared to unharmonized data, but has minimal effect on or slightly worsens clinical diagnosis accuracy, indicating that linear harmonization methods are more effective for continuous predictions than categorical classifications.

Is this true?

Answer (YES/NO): NO